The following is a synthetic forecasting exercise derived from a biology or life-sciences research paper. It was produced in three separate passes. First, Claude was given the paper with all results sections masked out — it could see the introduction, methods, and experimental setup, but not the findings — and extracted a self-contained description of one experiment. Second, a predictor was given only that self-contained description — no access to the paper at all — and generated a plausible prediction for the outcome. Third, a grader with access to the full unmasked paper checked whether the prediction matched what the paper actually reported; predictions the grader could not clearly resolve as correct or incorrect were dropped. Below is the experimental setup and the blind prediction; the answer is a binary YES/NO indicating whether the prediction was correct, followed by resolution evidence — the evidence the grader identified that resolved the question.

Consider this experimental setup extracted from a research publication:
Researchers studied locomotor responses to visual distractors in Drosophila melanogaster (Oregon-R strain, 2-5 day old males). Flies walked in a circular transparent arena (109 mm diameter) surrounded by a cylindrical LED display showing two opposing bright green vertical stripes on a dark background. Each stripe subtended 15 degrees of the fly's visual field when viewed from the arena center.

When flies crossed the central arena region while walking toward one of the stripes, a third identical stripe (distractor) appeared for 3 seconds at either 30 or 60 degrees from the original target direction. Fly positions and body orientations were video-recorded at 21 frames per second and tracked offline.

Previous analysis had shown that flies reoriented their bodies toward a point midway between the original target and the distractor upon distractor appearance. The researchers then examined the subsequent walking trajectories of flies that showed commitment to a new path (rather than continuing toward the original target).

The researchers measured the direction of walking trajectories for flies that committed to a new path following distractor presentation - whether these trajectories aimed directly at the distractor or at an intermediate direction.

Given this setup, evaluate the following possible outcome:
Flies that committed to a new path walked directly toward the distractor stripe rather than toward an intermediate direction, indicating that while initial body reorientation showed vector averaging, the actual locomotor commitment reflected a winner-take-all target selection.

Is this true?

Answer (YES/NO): NO